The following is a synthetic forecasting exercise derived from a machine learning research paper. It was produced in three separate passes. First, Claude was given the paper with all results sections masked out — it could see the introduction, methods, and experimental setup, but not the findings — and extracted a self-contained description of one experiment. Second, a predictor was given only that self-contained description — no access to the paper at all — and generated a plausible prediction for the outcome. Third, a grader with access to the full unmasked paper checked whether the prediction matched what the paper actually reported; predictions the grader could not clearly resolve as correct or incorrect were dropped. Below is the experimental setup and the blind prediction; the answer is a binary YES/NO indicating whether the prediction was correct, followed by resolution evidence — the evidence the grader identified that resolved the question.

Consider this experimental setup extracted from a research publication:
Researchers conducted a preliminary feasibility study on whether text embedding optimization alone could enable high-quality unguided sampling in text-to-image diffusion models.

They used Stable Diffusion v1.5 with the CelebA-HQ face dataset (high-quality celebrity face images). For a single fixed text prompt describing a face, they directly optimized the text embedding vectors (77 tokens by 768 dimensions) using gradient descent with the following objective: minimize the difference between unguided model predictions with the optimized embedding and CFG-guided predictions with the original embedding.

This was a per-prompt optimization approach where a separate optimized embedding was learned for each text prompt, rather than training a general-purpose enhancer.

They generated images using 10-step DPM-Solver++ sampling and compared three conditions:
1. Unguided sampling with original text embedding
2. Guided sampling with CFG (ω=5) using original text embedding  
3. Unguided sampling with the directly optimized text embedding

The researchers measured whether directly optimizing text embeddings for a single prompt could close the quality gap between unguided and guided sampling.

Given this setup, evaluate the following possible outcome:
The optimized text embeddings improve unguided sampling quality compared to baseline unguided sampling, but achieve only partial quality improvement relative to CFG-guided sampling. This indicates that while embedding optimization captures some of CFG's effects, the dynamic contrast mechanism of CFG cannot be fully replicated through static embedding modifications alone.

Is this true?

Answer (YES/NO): NO